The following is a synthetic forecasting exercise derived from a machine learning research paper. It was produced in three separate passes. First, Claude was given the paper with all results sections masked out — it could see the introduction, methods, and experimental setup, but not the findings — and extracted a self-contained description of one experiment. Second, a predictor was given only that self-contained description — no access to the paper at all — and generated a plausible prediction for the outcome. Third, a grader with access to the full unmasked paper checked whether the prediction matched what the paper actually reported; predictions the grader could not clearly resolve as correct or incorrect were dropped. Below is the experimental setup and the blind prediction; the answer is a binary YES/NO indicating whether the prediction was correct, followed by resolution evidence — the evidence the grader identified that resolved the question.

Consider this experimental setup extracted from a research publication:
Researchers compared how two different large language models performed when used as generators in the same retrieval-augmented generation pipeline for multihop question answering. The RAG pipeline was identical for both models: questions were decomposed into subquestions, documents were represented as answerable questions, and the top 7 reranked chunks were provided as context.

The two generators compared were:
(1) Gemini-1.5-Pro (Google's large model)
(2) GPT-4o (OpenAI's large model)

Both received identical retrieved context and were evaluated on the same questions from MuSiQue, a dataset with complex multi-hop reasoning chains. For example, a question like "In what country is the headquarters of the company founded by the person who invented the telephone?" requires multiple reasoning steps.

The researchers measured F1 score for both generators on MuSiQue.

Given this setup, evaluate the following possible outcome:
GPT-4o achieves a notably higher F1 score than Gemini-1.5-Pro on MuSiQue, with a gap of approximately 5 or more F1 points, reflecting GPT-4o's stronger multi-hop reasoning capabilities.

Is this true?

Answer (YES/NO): YES